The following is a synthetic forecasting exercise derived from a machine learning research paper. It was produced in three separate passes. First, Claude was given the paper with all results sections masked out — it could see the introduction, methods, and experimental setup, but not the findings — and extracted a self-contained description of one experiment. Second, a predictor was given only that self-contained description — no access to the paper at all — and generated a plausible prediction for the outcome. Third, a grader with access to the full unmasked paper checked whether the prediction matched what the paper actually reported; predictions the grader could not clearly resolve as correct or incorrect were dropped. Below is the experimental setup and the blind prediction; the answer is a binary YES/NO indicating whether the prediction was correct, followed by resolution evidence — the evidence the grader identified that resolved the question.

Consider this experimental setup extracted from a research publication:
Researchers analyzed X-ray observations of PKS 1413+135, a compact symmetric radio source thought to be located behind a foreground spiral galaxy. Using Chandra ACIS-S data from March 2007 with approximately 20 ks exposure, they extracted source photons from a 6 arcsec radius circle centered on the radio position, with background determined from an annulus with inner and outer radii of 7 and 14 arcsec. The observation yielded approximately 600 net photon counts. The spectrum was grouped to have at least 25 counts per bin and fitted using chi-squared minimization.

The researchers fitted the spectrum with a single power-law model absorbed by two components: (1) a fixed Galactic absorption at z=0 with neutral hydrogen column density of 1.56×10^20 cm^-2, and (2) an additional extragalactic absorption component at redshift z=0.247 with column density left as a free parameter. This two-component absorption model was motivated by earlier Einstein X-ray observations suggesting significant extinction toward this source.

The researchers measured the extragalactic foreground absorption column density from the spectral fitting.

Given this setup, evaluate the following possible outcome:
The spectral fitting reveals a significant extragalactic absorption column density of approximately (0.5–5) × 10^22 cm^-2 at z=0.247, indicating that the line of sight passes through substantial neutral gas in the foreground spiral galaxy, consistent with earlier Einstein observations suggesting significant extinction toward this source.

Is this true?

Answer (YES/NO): YES